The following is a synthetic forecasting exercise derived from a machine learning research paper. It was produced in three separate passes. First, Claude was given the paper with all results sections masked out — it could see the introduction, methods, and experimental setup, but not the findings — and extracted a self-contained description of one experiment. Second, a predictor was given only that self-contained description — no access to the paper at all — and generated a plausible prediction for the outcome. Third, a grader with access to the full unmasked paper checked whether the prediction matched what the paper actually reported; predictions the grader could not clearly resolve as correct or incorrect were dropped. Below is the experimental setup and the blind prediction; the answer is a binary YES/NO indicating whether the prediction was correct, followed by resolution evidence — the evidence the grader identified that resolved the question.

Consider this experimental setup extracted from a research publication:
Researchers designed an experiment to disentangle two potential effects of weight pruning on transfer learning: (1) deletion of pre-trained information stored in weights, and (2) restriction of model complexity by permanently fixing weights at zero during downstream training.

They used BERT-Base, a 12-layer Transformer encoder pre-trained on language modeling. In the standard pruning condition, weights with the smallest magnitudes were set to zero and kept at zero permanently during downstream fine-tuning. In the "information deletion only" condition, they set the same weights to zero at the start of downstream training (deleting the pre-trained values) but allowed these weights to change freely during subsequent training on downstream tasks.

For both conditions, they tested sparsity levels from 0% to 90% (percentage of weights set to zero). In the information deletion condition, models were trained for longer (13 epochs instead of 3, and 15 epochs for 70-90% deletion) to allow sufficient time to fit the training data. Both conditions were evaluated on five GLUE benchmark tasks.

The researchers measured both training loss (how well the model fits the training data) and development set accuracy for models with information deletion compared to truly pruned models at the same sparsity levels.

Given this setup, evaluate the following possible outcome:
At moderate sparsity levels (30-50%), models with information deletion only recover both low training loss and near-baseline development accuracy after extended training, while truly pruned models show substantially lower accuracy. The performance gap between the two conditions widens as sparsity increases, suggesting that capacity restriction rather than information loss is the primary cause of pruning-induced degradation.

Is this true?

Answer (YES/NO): NO